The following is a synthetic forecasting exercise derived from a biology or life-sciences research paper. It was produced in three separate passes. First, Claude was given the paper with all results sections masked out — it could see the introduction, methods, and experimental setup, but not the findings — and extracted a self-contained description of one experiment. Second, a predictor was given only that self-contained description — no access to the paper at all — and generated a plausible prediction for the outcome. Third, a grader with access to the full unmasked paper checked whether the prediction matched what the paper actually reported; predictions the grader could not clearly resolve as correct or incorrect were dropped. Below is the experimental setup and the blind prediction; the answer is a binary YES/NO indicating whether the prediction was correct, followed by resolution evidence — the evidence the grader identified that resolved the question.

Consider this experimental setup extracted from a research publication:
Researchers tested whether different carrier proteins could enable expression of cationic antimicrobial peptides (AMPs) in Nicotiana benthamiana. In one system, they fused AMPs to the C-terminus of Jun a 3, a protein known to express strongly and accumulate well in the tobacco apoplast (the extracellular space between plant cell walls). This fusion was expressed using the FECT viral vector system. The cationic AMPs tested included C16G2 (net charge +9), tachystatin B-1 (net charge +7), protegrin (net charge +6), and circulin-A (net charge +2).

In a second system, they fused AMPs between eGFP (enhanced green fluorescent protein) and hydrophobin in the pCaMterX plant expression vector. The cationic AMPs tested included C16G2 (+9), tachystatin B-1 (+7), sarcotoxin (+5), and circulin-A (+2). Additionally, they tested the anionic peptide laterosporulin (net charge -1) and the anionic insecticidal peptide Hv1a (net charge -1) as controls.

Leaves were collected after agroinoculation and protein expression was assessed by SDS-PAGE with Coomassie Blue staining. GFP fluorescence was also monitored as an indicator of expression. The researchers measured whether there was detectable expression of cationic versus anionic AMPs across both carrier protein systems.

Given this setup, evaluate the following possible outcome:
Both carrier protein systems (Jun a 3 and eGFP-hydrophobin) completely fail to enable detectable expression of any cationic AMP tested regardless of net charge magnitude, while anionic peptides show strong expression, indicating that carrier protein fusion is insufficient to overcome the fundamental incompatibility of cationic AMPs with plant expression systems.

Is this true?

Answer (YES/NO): NO